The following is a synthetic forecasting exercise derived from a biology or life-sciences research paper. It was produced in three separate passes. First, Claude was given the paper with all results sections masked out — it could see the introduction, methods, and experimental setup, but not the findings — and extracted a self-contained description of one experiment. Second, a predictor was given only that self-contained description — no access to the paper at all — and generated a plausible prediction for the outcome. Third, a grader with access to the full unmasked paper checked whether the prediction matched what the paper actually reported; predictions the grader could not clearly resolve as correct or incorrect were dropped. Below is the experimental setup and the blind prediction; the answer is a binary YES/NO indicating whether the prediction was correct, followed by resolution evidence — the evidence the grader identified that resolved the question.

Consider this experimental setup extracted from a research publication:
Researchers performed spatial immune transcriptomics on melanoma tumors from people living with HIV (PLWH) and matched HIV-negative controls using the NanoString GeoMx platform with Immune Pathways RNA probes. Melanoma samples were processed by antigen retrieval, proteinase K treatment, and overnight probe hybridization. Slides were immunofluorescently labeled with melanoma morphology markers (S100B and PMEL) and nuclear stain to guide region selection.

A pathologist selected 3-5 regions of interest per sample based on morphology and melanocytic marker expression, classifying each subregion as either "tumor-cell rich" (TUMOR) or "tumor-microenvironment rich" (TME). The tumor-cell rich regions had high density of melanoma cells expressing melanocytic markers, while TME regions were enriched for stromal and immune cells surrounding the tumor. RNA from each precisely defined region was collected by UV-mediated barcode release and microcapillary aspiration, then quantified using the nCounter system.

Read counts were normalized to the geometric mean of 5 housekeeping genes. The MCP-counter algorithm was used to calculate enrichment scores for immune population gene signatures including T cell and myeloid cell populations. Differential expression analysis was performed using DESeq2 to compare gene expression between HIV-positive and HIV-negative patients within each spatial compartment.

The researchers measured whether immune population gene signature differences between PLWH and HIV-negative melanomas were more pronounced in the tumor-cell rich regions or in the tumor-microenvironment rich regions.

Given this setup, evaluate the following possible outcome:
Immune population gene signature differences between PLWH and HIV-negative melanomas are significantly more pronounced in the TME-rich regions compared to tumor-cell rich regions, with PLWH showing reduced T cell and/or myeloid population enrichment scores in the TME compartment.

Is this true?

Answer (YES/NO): NO